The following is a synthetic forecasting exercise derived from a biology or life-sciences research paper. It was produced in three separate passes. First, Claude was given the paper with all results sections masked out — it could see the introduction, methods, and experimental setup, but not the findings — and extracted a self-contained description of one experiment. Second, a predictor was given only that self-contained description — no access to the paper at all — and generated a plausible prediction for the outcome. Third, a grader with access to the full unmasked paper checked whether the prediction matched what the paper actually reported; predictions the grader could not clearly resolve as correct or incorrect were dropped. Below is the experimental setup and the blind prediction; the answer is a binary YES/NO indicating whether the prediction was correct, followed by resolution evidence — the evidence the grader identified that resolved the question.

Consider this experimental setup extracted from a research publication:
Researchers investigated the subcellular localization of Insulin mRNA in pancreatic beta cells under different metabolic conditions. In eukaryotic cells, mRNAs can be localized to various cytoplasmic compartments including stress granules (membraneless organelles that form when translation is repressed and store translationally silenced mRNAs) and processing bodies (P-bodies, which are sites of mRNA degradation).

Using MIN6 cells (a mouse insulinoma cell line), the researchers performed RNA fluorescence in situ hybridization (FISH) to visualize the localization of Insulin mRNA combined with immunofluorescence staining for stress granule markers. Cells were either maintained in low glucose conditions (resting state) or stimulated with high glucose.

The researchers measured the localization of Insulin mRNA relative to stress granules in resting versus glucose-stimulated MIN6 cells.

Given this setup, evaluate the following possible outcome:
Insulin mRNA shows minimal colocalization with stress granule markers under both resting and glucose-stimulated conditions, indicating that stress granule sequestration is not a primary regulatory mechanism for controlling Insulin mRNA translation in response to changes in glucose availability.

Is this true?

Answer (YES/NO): NO